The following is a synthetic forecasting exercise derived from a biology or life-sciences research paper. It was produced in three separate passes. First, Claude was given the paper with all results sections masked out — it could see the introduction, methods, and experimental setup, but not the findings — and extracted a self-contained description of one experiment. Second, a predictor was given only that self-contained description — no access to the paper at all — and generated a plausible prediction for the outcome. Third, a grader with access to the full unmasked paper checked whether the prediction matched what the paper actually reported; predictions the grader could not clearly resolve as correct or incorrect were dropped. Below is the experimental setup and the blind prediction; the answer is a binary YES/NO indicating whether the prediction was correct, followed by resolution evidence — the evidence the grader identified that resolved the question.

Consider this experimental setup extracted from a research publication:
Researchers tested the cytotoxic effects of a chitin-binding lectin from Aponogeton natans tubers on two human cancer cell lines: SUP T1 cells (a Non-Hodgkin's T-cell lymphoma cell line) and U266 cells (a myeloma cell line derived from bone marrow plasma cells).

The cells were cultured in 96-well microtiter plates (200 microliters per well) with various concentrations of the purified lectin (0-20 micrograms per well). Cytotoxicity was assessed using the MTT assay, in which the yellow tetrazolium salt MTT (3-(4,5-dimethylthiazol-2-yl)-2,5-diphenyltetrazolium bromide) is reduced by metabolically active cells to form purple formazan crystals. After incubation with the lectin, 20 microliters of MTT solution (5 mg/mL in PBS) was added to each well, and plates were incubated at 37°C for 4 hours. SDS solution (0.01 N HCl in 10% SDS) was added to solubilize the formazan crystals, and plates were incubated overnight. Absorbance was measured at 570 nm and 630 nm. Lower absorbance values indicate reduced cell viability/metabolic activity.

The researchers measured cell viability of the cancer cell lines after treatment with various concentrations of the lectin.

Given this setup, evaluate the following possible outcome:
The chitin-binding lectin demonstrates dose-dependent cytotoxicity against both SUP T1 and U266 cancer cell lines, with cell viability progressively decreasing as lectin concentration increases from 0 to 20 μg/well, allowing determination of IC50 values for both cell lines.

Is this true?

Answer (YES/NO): NO